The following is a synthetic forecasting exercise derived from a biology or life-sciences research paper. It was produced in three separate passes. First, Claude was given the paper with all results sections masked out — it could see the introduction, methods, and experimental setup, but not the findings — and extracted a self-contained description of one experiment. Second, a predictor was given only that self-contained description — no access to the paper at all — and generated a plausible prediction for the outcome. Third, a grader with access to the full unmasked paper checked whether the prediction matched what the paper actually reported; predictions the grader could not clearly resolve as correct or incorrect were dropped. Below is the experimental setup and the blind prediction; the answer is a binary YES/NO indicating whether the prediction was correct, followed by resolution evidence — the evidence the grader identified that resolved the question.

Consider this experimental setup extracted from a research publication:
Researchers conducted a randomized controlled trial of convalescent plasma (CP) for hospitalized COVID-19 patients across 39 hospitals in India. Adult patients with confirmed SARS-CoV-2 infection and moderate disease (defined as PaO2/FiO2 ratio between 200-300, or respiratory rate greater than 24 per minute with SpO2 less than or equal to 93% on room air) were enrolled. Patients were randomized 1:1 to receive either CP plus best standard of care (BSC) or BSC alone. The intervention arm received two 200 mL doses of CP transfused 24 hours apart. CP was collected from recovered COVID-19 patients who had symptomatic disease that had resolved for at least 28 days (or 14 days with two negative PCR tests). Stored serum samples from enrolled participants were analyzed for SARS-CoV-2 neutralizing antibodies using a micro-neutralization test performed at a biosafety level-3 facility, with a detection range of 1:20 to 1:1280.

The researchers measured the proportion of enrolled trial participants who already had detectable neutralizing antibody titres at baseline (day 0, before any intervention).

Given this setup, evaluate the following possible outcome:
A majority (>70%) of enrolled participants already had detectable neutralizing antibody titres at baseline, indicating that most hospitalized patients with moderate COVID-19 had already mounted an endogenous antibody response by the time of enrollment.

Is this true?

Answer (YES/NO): YES